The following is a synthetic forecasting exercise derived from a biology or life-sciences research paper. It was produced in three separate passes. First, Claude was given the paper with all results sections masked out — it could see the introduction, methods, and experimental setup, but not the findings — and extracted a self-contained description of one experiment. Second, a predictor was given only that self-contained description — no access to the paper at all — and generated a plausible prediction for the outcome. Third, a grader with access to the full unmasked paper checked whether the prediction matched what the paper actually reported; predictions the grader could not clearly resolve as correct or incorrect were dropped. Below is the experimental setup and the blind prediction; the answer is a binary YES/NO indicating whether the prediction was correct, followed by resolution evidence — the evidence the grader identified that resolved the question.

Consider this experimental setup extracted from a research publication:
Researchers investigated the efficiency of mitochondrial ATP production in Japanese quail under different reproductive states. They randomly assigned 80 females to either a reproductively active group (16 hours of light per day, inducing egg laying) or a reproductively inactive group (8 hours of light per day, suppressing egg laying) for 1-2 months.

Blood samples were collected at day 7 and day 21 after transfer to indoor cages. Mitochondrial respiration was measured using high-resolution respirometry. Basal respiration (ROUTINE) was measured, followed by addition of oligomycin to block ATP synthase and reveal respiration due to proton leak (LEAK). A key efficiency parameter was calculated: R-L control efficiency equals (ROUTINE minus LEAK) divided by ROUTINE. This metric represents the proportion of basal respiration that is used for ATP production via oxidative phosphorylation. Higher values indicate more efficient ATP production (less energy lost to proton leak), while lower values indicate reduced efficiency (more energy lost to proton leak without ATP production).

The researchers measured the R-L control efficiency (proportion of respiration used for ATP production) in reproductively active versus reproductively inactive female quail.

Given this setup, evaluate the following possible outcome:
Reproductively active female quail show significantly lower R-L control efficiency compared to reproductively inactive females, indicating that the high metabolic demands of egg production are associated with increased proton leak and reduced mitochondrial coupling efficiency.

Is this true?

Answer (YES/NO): YES